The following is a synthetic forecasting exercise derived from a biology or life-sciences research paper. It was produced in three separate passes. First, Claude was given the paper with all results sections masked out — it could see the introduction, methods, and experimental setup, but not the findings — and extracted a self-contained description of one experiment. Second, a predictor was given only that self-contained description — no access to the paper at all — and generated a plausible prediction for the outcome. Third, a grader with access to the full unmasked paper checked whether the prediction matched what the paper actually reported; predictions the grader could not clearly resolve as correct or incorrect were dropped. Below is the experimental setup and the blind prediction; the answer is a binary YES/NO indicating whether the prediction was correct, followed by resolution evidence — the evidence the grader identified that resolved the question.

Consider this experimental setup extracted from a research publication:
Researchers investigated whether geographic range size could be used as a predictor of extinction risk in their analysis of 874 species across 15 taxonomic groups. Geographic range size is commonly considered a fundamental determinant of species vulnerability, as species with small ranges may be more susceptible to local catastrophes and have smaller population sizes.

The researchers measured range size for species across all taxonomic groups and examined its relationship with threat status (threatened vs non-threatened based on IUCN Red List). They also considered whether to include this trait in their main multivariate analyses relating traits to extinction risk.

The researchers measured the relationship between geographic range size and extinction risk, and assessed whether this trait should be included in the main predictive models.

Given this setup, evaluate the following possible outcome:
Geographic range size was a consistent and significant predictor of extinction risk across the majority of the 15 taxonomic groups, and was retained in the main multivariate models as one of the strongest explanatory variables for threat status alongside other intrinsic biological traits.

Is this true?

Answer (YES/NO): NO